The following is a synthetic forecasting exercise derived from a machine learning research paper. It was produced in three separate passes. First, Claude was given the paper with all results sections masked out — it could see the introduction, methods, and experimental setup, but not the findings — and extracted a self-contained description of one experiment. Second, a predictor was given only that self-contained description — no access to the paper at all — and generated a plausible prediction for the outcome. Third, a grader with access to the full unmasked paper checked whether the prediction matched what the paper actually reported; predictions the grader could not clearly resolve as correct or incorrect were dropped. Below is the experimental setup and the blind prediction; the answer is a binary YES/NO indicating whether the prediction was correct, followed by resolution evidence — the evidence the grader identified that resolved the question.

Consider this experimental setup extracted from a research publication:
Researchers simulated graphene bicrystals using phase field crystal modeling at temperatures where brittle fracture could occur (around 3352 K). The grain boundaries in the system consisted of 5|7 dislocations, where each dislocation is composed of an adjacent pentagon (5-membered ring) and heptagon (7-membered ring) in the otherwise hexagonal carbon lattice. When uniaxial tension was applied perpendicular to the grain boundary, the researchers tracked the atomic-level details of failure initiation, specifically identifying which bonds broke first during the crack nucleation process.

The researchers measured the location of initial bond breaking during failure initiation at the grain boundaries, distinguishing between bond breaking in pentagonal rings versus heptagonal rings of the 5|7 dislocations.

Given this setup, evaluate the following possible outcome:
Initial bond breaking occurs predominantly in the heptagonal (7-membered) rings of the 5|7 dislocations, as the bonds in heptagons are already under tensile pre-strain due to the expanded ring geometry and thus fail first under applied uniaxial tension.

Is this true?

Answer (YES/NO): YES